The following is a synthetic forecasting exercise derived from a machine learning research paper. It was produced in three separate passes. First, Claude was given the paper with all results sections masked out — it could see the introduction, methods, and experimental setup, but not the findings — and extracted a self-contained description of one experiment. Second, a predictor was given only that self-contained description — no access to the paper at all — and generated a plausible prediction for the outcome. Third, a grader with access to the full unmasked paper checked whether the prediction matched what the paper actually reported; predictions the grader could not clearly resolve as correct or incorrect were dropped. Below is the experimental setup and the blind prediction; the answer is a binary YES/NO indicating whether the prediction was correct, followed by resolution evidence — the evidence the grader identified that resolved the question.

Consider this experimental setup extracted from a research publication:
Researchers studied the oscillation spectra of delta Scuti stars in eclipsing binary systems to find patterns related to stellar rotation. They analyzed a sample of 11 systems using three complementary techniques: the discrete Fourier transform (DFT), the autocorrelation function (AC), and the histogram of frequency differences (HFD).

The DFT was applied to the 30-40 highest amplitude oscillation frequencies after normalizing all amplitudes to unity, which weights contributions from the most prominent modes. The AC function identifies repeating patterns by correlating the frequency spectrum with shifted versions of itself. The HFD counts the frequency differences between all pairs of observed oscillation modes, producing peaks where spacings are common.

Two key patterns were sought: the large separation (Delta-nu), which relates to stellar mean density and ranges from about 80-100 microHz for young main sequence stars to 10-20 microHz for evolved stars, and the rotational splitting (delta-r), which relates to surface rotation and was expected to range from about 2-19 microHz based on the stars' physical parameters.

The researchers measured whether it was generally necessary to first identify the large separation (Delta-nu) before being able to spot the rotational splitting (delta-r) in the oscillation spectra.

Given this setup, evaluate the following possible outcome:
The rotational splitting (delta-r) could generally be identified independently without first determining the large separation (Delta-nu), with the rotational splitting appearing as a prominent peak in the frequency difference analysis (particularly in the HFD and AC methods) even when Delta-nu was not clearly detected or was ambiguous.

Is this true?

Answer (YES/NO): NO